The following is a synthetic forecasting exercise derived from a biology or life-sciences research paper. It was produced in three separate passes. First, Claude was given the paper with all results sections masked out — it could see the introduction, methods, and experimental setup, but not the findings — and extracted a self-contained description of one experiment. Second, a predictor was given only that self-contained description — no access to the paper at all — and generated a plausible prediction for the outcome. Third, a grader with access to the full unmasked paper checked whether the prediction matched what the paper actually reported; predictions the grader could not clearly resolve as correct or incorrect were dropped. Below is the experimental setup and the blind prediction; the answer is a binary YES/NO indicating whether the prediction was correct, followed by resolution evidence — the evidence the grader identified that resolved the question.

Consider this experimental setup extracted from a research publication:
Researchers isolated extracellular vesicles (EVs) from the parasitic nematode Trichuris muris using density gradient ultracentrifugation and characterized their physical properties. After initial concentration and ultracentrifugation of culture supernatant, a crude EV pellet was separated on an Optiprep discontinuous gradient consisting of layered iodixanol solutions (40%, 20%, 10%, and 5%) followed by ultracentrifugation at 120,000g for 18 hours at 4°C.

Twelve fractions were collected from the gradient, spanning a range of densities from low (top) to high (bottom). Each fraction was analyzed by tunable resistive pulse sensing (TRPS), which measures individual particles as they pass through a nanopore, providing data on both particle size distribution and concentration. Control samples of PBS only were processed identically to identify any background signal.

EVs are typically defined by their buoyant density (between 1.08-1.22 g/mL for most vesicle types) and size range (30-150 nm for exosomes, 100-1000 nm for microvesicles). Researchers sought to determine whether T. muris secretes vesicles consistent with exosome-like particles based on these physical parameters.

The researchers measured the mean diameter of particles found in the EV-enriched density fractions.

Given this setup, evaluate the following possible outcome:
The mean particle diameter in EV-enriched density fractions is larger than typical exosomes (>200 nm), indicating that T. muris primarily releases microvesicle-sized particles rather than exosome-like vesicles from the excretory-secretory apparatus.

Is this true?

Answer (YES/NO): NO